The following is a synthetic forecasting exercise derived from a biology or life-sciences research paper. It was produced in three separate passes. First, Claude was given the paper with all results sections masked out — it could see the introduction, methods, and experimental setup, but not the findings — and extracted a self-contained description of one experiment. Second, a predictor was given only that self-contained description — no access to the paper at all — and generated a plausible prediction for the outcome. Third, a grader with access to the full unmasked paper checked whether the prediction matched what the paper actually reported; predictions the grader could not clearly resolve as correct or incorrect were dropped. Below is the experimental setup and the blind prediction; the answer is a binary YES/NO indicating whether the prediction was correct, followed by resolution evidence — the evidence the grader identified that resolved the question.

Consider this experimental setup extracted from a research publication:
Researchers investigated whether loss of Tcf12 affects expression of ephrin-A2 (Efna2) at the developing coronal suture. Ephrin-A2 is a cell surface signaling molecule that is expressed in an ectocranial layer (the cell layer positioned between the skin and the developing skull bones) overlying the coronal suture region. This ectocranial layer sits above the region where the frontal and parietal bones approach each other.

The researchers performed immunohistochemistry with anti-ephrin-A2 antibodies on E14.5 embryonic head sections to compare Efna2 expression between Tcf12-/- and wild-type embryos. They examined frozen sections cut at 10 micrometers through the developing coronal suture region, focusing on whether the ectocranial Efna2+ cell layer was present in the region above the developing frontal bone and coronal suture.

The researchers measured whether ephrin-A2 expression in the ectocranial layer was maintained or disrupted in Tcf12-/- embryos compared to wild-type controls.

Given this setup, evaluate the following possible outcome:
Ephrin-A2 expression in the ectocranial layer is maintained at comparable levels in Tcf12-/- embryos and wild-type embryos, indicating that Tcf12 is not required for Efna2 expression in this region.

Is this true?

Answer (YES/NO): NO